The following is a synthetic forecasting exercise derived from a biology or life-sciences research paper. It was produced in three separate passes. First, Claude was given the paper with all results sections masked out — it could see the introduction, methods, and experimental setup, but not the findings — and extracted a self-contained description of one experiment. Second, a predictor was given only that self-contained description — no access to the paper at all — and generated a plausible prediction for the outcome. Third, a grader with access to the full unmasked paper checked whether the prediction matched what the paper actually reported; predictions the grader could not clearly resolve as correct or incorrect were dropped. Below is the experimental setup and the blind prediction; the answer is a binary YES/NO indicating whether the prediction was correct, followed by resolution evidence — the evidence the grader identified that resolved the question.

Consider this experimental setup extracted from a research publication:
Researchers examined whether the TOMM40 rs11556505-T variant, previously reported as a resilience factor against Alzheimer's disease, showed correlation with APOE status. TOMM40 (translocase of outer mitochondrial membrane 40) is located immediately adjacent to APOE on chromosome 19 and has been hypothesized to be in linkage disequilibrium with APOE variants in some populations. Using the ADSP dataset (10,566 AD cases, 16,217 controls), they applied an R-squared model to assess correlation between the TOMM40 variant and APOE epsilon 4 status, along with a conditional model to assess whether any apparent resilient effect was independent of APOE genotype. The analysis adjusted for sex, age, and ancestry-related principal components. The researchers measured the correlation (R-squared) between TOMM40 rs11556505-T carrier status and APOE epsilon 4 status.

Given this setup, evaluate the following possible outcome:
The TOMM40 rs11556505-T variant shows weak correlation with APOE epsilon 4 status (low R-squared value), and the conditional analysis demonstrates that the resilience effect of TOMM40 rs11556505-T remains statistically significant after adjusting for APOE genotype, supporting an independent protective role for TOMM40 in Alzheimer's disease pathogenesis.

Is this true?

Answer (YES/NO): NO